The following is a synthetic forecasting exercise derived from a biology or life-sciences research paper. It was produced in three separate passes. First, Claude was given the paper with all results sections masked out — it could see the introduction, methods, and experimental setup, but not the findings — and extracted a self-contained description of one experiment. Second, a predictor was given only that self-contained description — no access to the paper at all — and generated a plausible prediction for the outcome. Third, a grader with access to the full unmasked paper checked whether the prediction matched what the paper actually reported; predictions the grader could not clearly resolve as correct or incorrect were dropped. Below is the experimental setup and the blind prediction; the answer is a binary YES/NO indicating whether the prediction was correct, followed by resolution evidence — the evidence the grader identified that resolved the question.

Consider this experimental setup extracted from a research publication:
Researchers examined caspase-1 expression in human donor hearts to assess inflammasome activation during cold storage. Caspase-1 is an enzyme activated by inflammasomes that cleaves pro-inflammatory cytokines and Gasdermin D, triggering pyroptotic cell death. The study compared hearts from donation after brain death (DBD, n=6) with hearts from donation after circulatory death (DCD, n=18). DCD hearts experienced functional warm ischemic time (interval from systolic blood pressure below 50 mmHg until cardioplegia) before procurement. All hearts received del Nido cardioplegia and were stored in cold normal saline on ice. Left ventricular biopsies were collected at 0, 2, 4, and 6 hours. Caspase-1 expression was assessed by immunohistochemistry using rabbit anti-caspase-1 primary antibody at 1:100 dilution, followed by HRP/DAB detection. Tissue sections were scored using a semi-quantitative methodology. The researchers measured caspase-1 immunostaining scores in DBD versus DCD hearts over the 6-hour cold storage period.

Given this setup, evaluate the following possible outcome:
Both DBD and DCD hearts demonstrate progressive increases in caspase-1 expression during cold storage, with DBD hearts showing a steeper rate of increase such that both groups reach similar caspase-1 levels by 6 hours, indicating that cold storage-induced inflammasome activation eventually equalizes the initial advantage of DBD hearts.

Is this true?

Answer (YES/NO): NO